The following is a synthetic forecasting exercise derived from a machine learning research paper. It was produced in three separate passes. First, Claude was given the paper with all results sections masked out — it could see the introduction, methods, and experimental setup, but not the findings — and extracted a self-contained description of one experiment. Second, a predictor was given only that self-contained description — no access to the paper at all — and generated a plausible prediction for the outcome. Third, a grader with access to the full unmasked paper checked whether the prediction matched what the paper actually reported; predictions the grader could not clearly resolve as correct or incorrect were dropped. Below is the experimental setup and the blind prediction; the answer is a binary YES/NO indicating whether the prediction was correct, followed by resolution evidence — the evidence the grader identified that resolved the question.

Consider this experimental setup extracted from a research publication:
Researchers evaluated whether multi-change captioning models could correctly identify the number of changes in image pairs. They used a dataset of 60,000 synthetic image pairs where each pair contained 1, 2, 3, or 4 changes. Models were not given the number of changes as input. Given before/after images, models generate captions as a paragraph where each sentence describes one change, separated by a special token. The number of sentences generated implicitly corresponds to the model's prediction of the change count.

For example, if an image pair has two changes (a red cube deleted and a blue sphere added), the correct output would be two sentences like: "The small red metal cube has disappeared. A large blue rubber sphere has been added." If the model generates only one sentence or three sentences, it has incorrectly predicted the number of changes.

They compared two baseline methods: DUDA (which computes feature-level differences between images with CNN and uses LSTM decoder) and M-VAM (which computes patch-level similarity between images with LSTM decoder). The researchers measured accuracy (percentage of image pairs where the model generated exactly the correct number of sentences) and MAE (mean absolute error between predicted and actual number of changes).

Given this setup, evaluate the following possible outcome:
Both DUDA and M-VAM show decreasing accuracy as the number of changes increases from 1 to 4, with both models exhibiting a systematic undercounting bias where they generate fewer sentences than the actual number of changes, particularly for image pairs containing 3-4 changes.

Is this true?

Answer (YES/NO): NO